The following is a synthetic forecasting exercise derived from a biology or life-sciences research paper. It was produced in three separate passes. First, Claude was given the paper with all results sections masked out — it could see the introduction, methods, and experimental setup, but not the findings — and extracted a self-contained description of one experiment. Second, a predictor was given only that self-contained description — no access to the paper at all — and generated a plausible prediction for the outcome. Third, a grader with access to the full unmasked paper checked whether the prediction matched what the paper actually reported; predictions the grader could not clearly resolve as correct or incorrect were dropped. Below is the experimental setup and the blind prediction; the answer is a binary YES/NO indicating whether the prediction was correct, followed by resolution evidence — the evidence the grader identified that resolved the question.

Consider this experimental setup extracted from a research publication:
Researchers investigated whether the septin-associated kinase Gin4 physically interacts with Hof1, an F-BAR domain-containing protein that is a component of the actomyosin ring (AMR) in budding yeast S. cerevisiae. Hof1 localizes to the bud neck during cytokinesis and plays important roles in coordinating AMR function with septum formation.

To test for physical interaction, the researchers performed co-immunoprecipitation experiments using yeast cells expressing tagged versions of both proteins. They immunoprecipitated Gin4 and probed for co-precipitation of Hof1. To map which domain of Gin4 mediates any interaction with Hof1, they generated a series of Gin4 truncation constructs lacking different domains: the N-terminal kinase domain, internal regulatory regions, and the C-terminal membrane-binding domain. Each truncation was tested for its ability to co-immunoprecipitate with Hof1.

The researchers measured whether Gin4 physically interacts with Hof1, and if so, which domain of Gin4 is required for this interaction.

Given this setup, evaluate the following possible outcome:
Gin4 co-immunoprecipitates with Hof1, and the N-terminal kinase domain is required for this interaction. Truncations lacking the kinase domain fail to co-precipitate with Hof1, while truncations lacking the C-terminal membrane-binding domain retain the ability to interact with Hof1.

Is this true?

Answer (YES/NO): NO